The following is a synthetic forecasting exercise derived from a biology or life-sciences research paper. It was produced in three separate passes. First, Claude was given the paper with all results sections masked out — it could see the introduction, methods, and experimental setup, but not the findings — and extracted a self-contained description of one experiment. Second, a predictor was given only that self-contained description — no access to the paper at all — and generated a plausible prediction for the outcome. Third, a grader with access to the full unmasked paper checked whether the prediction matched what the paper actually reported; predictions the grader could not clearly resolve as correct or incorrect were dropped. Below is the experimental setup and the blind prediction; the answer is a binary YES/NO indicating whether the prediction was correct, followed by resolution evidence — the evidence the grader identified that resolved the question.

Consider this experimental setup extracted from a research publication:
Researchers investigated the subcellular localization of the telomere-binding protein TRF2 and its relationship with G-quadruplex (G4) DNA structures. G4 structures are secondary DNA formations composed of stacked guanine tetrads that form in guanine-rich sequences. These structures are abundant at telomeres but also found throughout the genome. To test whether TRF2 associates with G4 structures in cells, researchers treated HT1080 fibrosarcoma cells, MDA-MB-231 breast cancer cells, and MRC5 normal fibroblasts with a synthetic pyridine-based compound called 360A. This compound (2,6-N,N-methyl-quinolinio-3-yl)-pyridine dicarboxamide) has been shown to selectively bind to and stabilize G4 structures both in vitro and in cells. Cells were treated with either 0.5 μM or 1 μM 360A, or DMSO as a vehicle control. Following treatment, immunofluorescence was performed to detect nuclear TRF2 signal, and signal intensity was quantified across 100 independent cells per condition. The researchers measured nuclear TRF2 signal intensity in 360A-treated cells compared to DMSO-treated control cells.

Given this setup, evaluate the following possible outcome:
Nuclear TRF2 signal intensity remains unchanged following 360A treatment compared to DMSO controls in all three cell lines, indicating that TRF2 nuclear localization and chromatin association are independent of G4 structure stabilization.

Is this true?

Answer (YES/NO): NO